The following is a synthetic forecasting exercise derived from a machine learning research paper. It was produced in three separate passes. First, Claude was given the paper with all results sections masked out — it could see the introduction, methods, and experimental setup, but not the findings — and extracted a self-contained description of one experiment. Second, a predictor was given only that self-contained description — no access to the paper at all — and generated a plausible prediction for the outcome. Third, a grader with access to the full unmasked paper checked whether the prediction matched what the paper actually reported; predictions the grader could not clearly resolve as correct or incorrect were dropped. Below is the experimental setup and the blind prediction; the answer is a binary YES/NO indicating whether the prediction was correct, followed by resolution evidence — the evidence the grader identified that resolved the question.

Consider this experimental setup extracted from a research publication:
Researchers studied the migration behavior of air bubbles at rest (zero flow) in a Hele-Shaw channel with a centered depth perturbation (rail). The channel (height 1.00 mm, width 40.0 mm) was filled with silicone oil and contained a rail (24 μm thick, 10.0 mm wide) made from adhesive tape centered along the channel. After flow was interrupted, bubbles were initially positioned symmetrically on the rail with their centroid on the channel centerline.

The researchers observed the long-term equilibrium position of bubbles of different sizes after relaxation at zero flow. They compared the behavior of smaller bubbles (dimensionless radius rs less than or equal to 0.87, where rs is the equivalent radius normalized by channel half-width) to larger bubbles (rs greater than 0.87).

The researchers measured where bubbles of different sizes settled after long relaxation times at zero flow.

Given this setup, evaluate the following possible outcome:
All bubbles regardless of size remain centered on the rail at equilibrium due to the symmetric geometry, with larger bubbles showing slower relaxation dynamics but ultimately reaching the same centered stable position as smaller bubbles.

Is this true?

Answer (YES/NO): NO